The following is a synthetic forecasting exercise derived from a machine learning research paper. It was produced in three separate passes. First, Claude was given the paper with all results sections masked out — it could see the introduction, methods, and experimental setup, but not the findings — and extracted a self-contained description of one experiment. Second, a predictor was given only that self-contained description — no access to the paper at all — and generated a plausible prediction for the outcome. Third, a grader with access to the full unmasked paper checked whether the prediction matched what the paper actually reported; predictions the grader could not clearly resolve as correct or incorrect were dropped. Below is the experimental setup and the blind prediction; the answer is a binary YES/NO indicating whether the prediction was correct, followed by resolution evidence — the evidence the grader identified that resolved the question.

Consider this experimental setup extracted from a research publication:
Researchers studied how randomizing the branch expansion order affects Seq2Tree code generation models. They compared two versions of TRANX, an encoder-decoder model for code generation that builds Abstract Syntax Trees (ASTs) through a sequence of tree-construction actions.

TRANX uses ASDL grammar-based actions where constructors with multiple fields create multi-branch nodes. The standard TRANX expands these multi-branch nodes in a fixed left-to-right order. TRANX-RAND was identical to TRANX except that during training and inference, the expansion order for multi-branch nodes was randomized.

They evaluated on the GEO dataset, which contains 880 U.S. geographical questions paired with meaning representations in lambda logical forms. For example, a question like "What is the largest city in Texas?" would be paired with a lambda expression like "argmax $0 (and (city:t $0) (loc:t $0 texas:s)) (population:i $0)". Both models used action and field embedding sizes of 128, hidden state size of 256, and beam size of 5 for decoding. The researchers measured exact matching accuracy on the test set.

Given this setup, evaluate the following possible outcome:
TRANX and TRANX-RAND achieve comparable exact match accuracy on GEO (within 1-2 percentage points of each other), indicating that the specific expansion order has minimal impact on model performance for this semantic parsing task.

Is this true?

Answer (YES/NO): NO